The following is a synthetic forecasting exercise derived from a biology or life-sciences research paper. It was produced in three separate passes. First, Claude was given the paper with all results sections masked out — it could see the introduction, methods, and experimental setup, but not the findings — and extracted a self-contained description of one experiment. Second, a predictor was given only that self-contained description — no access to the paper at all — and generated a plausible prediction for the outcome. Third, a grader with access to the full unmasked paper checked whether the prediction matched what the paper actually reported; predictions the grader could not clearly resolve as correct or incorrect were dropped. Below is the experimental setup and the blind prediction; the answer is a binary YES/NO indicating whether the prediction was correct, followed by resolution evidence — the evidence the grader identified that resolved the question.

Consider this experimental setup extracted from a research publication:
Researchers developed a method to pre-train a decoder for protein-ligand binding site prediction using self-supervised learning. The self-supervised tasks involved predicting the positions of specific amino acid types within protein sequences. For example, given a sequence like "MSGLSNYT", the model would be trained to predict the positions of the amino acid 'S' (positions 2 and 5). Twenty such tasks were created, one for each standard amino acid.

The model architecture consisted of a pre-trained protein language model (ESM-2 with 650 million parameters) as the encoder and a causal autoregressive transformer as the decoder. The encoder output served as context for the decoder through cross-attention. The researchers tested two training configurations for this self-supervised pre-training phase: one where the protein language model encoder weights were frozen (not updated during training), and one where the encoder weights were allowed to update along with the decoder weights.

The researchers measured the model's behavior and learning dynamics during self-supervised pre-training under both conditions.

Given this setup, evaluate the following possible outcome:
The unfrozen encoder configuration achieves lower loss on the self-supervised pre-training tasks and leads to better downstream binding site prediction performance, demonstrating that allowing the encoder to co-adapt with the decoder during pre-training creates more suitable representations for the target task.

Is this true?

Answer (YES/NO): NO